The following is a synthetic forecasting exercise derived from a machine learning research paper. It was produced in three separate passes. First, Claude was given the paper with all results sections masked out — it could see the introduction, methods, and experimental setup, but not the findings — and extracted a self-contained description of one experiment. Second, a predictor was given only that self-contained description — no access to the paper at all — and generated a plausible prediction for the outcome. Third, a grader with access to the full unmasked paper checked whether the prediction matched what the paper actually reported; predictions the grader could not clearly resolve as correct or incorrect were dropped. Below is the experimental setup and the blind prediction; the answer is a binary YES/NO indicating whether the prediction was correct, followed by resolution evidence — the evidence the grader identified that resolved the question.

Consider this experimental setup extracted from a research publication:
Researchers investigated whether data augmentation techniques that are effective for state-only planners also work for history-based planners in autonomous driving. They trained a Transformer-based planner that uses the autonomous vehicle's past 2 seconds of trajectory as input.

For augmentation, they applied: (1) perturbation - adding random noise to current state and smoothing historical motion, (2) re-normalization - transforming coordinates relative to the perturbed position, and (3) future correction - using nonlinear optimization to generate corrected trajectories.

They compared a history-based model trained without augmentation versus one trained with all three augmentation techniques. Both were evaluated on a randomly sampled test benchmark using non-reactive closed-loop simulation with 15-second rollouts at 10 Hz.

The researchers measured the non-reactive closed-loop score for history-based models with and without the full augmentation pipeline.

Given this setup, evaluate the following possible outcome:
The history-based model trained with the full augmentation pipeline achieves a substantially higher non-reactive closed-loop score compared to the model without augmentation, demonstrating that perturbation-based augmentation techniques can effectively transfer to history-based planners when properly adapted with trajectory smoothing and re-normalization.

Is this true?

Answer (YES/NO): NO